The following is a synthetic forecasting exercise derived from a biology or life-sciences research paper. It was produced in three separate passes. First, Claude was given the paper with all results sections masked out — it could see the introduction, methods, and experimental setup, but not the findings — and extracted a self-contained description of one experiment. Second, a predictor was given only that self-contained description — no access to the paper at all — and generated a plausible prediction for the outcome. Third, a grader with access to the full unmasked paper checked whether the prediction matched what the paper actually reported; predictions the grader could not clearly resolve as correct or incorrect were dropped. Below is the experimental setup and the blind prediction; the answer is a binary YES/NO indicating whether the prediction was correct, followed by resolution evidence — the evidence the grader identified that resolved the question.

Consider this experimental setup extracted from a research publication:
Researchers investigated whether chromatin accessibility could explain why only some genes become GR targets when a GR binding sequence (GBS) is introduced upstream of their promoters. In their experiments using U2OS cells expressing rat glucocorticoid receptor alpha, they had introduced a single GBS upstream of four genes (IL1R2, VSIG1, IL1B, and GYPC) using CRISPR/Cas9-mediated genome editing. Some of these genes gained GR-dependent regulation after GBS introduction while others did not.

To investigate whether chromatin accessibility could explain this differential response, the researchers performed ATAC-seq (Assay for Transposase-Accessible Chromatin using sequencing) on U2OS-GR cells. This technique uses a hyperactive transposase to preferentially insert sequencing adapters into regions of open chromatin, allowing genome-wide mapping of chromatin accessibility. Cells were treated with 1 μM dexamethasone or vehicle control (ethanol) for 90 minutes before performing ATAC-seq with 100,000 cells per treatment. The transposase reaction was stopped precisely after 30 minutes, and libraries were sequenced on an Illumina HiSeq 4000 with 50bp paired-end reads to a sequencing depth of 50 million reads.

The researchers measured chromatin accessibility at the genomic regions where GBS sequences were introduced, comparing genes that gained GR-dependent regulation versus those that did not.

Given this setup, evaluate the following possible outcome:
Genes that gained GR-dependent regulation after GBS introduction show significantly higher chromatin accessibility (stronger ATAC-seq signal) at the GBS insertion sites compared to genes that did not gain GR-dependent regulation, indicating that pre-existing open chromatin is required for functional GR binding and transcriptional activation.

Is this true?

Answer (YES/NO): NO